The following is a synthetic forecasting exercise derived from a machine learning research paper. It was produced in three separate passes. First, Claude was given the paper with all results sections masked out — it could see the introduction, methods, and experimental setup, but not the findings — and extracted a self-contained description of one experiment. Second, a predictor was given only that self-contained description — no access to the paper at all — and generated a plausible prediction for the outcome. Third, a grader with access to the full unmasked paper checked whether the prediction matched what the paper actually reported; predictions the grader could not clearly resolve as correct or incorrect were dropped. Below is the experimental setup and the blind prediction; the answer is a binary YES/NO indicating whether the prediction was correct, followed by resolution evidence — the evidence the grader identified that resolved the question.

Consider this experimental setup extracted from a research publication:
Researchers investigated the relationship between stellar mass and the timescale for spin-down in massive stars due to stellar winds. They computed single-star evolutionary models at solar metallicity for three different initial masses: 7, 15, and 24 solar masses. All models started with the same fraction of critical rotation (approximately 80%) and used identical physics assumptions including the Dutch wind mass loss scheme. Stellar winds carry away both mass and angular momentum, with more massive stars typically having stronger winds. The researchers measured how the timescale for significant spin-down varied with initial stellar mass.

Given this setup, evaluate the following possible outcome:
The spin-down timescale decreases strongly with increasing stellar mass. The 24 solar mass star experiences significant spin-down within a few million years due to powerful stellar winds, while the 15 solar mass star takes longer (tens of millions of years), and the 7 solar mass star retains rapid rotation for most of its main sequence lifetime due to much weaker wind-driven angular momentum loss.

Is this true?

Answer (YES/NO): NO